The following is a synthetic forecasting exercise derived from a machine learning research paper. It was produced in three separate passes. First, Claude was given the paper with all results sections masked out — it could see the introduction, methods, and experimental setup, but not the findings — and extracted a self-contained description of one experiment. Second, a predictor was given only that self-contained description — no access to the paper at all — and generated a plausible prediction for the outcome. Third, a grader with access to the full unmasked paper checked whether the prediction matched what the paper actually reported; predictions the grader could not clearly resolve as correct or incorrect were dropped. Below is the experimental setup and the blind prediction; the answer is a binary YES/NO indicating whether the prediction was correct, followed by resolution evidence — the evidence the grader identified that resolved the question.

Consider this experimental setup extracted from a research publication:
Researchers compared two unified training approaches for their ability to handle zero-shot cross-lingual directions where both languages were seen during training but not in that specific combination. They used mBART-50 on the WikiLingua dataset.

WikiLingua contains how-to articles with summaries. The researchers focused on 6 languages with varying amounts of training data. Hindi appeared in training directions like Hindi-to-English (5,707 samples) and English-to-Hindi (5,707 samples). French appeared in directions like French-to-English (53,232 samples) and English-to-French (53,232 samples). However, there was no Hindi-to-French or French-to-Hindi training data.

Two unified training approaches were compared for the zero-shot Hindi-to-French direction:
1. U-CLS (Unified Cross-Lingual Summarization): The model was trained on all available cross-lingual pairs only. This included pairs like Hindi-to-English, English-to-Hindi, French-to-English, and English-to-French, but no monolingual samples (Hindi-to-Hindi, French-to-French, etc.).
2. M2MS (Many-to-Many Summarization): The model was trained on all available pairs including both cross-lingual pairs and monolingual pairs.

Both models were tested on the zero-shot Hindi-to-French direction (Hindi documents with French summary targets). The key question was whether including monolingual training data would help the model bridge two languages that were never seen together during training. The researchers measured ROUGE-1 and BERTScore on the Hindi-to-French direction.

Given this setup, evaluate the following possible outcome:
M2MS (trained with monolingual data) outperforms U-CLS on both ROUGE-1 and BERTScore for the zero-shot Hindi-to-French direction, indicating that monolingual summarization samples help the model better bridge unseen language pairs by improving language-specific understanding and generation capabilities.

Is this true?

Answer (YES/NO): YES